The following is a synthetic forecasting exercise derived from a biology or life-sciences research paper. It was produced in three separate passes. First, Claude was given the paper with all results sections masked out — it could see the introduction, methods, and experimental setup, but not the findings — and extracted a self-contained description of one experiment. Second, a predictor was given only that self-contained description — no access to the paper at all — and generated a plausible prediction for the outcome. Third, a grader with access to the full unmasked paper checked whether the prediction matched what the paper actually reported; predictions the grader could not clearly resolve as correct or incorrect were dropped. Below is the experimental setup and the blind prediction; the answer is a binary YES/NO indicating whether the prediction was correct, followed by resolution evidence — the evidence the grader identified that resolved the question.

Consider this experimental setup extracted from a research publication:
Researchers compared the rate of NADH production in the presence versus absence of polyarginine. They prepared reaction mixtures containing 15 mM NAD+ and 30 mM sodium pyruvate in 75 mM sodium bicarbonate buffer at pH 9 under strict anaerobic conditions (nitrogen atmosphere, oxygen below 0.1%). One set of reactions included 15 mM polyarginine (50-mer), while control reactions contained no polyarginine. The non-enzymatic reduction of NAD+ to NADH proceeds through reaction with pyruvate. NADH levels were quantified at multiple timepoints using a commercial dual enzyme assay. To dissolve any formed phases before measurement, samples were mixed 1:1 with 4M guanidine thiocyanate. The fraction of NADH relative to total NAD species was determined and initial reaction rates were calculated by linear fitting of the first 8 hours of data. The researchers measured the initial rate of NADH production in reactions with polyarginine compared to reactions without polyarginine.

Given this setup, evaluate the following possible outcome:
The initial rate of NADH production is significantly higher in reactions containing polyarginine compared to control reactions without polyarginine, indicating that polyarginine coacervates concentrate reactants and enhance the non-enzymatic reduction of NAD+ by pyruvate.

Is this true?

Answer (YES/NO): YES